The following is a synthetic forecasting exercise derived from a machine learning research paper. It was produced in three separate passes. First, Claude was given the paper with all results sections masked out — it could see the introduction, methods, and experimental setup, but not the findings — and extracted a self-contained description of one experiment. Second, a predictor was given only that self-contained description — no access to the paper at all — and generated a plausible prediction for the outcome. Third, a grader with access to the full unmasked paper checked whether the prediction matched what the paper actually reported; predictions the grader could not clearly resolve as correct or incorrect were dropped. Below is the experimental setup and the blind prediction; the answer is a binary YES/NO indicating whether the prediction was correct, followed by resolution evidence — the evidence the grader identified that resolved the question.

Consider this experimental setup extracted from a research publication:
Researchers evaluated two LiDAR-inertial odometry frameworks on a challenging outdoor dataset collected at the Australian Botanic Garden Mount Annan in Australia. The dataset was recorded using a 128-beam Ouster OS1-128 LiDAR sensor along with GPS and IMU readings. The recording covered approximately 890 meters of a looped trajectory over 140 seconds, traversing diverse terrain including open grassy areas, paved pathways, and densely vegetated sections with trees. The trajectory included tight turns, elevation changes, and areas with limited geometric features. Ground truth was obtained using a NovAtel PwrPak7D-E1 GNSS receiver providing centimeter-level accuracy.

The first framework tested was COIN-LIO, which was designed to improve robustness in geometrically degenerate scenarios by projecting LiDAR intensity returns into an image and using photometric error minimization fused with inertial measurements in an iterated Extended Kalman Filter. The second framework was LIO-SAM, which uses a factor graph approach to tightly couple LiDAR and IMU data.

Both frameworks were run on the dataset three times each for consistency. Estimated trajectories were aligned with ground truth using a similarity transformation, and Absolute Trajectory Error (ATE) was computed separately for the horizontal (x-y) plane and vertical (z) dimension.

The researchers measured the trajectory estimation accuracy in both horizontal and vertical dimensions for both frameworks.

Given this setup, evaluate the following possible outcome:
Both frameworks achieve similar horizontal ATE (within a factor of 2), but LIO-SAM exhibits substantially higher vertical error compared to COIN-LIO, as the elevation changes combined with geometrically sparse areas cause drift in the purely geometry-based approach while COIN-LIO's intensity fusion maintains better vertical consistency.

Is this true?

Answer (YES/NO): NO